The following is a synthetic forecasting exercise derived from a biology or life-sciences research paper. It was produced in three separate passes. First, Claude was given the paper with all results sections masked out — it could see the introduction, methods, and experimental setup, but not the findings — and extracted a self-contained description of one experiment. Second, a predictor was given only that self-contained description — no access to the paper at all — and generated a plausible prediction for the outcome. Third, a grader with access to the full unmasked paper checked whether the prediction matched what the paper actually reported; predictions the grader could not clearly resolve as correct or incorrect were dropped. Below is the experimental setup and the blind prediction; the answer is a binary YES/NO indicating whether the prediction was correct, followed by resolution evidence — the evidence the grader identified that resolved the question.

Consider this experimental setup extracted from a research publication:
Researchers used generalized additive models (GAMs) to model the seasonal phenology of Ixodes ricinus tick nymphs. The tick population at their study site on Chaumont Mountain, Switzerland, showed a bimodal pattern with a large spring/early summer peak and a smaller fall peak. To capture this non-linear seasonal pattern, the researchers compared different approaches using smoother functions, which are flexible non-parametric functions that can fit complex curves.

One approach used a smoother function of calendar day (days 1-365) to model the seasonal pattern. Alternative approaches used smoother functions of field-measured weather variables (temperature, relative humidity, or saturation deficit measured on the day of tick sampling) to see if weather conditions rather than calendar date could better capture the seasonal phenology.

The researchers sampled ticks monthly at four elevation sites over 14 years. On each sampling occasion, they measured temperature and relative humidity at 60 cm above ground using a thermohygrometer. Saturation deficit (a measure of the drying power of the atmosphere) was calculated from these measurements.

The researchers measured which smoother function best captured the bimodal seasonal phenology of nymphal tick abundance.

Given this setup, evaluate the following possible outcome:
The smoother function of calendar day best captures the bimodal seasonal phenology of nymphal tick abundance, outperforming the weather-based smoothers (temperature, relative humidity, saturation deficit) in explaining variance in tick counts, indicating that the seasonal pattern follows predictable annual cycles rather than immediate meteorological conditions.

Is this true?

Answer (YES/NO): YES